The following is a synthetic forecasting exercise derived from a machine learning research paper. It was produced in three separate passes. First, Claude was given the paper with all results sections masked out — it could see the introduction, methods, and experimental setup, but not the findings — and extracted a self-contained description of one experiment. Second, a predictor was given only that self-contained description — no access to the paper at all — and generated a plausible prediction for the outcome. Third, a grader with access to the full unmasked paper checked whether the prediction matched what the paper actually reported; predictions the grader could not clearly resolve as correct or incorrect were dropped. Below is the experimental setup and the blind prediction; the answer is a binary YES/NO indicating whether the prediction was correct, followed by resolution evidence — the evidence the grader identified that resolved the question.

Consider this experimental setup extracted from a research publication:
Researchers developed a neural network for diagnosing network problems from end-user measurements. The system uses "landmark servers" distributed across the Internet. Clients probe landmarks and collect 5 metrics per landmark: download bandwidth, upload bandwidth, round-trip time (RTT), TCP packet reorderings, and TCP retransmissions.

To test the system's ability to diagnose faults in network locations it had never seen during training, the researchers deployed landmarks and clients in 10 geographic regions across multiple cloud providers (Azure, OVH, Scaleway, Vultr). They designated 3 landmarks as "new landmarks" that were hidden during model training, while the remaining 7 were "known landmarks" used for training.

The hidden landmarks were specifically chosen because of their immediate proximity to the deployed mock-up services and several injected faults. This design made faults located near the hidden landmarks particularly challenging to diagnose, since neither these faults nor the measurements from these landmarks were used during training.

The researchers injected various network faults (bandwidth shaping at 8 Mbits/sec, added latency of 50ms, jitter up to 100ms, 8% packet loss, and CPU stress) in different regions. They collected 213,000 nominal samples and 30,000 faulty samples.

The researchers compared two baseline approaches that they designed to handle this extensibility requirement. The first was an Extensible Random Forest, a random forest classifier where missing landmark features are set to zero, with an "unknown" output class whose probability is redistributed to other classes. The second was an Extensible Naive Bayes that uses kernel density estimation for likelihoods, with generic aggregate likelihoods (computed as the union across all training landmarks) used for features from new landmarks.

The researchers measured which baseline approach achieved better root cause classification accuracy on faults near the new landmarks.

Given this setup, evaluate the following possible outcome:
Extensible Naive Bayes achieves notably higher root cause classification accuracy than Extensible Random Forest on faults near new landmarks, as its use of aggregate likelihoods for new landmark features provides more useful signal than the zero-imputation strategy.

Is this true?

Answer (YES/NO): YES